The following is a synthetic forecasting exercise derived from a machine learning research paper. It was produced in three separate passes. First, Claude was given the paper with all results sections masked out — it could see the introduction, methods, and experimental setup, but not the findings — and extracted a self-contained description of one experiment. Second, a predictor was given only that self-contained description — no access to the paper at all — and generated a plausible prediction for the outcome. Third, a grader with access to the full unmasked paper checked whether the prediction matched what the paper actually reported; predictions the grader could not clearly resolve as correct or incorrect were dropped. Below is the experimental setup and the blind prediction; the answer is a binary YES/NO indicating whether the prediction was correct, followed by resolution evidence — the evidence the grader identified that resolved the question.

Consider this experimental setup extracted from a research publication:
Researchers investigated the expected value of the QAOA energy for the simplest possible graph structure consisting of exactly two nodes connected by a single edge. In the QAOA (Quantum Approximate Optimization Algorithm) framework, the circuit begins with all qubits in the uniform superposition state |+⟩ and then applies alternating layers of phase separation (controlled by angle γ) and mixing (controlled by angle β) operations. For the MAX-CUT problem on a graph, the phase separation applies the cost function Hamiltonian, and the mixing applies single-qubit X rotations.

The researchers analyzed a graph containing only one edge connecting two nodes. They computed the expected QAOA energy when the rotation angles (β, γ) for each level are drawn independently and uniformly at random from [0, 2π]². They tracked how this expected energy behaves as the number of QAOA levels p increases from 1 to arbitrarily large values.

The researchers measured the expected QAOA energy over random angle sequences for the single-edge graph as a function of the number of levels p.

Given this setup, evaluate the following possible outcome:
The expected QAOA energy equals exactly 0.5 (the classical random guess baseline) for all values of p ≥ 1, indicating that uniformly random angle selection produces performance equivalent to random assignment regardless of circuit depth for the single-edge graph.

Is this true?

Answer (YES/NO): YES